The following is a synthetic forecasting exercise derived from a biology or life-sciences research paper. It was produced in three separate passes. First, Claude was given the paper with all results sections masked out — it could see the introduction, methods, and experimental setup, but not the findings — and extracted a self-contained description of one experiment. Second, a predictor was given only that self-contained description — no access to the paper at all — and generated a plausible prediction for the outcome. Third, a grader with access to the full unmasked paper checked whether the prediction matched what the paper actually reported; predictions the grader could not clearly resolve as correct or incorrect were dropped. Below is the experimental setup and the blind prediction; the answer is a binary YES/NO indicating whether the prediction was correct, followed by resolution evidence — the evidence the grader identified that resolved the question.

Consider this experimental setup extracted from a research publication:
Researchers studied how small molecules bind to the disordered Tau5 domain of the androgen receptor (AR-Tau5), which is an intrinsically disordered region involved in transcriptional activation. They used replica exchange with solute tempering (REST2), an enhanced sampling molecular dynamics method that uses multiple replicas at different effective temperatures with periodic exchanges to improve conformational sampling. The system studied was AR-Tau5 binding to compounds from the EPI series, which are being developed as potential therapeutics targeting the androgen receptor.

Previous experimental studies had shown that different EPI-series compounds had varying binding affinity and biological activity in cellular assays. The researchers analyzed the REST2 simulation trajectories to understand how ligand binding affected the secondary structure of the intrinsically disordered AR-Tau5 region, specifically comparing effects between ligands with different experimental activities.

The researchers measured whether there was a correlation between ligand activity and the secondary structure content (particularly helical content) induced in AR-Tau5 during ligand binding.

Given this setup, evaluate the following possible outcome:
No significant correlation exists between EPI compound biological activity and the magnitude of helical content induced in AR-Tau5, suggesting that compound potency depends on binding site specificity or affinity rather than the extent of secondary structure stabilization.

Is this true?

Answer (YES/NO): NO